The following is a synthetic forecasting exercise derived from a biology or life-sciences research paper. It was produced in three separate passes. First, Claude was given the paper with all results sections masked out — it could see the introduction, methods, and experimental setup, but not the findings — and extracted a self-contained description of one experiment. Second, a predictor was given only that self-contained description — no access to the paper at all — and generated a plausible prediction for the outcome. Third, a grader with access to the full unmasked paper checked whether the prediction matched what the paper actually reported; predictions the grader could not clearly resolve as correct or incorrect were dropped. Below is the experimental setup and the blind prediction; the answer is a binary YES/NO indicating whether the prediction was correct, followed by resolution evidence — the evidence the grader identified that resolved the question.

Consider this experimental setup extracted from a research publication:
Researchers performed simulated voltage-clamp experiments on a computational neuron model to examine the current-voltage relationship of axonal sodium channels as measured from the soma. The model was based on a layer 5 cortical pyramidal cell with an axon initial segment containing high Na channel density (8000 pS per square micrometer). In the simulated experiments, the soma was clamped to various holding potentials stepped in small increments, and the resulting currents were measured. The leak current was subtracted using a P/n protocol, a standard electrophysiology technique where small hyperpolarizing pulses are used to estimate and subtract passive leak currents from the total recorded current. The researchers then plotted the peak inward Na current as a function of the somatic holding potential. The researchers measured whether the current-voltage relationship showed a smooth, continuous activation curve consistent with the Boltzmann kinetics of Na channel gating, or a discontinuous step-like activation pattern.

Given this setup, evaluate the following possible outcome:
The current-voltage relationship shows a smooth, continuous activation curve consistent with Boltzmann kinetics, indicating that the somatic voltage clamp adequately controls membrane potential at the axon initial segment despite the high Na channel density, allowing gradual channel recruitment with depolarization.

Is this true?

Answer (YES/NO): NO